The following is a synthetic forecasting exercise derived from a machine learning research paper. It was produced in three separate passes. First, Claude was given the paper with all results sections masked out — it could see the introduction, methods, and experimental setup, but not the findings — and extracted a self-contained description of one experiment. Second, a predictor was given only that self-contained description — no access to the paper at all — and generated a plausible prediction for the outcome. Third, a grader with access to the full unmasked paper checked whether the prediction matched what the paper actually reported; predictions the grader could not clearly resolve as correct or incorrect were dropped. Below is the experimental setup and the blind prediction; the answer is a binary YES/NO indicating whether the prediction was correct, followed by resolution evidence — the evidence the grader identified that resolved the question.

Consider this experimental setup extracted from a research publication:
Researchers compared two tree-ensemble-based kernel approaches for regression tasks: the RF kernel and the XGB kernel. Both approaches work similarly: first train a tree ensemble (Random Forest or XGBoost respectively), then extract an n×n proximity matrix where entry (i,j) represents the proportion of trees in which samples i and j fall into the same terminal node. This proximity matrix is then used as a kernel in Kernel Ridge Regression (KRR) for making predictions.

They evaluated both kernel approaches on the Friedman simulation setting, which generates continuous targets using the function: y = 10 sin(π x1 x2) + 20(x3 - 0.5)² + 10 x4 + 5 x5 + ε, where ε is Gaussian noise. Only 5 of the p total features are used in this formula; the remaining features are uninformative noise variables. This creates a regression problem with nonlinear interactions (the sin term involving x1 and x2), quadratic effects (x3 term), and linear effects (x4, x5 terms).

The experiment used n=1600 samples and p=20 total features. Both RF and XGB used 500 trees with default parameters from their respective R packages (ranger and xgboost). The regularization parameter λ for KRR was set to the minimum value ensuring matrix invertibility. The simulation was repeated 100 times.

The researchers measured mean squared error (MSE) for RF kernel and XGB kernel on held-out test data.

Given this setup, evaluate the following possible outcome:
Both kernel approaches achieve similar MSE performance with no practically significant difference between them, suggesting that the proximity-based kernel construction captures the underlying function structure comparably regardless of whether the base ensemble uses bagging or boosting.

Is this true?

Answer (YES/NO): YES